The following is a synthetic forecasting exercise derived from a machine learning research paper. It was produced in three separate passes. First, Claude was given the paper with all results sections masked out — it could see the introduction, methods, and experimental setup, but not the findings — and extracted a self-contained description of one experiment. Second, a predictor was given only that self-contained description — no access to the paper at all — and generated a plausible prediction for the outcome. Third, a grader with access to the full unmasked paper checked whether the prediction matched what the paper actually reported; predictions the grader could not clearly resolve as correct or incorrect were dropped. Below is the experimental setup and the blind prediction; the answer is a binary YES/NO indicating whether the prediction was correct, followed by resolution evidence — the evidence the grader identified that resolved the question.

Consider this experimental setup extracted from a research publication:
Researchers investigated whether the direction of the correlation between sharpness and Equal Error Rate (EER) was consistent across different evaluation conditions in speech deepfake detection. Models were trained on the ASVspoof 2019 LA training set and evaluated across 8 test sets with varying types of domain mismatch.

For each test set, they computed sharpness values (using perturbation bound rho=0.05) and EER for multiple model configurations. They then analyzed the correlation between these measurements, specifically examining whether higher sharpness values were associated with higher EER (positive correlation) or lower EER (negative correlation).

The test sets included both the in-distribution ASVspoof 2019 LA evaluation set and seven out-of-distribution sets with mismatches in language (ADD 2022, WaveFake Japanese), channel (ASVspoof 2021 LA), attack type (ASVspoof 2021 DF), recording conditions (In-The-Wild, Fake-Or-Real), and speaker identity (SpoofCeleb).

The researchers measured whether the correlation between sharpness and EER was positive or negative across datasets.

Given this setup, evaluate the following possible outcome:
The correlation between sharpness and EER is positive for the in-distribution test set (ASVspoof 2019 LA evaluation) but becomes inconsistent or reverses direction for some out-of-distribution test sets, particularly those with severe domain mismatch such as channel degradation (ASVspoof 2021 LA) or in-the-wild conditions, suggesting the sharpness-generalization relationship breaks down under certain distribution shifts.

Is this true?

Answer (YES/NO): NO